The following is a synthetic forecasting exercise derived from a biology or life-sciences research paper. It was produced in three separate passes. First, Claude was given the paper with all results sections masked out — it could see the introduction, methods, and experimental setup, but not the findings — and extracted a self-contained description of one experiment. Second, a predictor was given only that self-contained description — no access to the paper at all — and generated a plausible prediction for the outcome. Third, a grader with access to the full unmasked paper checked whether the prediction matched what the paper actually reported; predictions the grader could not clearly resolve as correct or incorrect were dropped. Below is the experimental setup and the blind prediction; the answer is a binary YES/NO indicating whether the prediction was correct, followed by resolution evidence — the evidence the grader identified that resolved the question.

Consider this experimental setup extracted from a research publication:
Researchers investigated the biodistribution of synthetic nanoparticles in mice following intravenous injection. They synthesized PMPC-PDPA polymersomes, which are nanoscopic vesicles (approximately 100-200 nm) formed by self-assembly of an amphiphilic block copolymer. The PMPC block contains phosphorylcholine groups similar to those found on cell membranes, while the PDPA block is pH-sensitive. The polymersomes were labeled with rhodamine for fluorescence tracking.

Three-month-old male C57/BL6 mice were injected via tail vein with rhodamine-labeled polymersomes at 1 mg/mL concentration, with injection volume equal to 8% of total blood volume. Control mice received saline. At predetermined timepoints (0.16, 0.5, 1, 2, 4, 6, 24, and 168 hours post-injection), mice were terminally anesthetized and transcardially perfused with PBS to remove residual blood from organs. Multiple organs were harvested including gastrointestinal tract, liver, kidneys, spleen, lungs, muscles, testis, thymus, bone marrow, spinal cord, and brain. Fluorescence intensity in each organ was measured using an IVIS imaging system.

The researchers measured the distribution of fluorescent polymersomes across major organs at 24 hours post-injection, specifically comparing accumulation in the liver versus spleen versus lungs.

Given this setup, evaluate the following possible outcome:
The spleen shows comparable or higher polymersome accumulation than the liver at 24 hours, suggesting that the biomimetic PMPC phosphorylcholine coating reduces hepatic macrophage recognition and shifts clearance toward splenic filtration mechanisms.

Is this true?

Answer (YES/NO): NO